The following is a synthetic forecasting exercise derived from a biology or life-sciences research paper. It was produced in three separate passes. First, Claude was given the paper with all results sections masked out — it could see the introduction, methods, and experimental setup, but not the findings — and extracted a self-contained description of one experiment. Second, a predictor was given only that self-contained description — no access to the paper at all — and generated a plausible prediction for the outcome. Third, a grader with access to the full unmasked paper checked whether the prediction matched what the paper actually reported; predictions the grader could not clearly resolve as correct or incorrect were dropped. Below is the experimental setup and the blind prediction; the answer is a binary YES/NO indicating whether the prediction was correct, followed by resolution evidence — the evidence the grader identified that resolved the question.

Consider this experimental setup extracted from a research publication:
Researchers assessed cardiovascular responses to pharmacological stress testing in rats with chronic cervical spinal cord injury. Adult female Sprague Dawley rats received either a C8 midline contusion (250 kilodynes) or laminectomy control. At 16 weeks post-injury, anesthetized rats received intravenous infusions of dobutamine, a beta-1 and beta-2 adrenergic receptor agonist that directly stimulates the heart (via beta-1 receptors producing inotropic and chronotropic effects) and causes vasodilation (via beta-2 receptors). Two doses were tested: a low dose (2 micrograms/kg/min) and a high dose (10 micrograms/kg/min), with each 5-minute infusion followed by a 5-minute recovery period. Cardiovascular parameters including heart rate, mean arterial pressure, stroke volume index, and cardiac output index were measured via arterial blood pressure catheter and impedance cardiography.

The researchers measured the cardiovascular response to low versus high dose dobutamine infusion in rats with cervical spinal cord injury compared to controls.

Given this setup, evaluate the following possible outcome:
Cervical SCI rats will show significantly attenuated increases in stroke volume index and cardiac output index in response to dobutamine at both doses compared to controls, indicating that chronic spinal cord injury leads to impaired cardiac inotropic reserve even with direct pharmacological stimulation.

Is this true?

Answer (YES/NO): NO